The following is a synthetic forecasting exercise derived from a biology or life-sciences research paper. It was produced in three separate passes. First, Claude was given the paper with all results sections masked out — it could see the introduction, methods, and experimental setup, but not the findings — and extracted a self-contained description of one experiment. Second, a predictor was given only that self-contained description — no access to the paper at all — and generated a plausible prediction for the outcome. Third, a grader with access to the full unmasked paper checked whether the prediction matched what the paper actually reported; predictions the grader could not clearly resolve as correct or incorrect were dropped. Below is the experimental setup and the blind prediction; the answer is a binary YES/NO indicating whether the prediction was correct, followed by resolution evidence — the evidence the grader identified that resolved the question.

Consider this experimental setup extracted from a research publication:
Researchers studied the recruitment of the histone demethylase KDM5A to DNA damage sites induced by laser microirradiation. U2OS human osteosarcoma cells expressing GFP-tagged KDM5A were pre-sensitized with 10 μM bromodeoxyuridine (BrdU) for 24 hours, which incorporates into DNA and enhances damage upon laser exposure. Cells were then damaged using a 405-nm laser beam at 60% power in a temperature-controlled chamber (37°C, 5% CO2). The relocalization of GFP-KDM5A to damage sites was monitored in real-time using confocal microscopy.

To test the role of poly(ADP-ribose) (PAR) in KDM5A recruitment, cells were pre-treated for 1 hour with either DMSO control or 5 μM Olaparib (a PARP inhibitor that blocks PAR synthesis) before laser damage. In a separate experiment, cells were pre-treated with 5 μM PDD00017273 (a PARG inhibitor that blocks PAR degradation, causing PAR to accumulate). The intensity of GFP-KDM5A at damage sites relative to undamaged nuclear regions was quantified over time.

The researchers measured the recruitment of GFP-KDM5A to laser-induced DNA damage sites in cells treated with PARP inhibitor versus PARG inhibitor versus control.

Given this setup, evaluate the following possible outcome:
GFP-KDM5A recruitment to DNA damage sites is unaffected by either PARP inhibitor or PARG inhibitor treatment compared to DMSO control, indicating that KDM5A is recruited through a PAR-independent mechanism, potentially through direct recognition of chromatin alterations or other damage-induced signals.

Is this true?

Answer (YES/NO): NO